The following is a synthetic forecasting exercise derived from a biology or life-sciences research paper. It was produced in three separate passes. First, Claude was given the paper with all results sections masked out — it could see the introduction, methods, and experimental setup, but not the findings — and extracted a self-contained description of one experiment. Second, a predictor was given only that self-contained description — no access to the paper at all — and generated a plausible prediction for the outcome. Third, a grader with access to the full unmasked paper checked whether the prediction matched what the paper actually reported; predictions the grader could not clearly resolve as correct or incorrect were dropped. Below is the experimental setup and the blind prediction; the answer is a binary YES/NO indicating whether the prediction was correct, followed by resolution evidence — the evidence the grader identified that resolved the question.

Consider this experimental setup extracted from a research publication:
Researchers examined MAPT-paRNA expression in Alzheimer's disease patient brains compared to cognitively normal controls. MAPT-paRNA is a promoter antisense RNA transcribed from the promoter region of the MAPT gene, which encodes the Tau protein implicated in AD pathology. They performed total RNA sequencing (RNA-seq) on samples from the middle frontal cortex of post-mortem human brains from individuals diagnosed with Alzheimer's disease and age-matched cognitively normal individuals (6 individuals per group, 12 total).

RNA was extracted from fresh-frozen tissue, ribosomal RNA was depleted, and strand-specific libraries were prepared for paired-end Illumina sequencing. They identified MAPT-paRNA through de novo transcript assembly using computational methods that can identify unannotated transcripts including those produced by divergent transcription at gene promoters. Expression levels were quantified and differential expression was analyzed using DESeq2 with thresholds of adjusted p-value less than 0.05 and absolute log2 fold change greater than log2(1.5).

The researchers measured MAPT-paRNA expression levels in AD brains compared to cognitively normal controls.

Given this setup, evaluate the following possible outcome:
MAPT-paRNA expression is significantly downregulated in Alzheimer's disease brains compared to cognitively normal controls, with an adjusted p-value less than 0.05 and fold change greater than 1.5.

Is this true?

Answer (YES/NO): NO